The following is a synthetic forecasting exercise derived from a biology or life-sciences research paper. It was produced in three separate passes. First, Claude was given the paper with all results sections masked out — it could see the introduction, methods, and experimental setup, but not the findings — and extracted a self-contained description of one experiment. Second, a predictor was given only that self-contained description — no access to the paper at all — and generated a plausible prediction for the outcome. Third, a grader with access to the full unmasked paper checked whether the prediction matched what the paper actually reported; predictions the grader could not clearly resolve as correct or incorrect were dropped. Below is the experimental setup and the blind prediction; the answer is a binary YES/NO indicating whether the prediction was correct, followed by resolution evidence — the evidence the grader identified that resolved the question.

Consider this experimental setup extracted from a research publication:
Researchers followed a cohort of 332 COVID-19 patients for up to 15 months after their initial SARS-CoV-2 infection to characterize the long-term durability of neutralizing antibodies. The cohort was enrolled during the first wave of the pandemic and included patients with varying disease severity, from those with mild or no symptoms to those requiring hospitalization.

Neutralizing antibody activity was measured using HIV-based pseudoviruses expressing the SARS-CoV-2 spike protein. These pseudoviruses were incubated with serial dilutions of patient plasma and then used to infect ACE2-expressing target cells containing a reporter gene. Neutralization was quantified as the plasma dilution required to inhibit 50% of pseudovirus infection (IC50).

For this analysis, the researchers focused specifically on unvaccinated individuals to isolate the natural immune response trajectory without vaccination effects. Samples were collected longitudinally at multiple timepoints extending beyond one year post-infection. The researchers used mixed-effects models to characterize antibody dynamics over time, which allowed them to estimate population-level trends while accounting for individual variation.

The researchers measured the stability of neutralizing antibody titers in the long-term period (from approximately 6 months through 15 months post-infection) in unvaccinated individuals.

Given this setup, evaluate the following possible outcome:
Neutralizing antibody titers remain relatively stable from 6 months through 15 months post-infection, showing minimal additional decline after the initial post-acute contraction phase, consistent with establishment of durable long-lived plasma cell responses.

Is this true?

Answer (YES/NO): YES